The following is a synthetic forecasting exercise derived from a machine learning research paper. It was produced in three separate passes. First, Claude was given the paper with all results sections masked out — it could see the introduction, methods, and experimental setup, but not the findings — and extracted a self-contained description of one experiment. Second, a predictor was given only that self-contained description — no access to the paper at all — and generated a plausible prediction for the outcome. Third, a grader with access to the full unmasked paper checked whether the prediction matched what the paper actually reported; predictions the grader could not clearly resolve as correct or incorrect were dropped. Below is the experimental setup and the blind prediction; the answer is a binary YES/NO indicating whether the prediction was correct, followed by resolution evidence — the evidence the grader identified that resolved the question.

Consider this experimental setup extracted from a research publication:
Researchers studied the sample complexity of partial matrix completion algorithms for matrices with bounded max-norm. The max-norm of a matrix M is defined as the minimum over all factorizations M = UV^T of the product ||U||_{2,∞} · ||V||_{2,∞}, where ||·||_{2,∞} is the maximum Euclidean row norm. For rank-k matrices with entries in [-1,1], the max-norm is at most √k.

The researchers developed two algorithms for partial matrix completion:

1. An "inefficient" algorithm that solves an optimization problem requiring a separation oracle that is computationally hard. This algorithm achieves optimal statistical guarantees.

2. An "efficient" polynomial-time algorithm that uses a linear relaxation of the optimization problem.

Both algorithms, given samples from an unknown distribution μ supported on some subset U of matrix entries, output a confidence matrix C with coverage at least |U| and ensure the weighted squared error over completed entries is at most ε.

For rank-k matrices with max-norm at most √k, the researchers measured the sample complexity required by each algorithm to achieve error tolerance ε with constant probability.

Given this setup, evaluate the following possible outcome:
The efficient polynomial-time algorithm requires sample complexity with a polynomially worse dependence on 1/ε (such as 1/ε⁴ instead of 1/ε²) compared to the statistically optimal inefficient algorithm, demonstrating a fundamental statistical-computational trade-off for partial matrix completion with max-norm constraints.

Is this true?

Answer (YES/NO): YES